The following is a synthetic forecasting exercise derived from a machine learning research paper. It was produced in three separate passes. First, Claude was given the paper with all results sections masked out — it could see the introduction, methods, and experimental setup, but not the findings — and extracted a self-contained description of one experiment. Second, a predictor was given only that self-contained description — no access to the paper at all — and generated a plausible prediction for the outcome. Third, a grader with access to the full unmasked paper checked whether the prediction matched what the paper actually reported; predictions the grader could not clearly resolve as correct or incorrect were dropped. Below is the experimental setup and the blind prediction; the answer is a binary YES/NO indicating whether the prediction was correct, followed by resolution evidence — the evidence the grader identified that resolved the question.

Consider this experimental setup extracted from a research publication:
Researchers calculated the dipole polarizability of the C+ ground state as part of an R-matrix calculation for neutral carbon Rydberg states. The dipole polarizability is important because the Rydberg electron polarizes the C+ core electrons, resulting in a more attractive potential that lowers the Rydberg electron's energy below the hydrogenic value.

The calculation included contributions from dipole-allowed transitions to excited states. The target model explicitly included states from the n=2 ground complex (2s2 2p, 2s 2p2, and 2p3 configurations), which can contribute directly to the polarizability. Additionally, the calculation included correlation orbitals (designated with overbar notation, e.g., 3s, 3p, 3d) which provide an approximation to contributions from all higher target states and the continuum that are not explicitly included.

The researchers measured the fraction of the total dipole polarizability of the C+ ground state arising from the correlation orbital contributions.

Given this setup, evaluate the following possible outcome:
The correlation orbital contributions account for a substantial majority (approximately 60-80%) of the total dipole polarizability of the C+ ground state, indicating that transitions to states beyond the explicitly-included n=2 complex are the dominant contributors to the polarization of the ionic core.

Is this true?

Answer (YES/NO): NO